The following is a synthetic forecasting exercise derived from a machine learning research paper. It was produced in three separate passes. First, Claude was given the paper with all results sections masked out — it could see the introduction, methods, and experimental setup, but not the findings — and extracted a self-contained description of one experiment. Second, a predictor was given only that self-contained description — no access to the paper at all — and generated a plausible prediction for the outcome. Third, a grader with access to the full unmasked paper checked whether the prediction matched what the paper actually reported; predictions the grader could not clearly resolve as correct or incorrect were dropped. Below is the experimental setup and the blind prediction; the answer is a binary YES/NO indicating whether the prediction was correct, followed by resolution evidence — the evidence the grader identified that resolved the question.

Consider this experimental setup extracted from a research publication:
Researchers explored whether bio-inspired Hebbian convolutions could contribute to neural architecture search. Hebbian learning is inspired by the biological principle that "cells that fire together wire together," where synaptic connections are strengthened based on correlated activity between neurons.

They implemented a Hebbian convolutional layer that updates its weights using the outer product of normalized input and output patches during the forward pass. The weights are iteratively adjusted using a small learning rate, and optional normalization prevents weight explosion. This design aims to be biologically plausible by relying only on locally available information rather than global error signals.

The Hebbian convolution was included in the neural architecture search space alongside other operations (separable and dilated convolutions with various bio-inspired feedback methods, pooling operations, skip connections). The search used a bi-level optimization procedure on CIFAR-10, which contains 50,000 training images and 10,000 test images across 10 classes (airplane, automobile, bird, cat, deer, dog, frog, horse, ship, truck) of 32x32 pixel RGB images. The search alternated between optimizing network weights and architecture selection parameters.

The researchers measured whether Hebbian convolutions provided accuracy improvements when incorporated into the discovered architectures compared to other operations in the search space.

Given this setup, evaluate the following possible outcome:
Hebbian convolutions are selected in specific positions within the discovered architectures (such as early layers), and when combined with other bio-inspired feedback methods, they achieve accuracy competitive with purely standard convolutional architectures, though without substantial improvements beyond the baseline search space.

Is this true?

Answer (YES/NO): NO